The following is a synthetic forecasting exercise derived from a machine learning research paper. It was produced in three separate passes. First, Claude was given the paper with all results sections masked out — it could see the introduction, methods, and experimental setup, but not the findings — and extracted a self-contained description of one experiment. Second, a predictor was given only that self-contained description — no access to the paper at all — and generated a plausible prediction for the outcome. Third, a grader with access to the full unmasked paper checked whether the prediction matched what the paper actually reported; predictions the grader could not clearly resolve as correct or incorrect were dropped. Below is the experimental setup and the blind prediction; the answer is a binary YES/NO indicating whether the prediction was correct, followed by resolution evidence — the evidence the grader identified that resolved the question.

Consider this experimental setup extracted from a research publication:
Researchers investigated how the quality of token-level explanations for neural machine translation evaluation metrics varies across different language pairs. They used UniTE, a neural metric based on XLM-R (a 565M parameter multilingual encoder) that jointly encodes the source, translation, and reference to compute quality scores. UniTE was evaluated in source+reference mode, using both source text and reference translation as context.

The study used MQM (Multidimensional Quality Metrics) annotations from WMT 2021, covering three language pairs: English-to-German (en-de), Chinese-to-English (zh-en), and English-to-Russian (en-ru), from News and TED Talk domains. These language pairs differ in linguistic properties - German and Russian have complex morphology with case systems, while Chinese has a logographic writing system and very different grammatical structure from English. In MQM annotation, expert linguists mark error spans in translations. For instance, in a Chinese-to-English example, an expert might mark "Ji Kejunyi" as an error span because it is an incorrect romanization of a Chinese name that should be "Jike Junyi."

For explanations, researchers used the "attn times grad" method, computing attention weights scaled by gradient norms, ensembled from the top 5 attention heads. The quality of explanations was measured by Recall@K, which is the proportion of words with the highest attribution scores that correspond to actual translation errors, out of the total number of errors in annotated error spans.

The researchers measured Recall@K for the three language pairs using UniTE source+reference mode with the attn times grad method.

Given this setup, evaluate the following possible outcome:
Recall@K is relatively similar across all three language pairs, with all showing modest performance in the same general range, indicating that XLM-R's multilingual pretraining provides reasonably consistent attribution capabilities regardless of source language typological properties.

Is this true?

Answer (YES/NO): NO